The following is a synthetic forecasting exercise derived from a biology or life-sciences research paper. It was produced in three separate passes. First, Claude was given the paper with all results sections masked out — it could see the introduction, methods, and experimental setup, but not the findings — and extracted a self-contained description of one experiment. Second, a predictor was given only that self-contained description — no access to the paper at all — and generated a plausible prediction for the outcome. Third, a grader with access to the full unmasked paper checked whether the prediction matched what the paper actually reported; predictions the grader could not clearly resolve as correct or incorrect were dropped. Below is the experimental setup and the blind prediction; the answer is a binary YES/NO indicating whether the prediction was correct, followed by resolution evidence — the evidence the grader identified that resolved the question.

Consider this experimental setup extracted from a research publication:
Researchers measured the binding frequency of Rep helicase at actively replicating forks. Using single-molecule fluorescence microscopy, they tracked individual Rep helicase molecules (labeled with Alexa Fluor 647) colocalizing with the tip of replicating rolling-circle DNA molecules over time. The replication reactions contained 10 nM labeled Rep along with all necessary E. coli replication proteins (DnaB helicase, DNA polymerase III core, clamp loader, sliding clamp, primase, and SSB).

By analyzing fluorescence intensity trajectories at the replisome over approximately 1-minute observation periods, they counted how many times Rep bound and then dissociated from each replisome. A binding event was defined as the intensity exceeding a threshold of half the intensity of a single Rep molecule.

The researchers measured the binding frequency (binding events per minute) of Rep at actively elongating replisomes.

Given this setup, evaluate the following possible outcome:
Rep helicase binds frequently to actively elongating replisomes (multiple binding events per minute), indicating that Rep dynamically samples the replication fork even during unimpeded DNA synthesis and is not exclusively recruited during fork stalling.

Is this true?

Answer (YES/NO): YES